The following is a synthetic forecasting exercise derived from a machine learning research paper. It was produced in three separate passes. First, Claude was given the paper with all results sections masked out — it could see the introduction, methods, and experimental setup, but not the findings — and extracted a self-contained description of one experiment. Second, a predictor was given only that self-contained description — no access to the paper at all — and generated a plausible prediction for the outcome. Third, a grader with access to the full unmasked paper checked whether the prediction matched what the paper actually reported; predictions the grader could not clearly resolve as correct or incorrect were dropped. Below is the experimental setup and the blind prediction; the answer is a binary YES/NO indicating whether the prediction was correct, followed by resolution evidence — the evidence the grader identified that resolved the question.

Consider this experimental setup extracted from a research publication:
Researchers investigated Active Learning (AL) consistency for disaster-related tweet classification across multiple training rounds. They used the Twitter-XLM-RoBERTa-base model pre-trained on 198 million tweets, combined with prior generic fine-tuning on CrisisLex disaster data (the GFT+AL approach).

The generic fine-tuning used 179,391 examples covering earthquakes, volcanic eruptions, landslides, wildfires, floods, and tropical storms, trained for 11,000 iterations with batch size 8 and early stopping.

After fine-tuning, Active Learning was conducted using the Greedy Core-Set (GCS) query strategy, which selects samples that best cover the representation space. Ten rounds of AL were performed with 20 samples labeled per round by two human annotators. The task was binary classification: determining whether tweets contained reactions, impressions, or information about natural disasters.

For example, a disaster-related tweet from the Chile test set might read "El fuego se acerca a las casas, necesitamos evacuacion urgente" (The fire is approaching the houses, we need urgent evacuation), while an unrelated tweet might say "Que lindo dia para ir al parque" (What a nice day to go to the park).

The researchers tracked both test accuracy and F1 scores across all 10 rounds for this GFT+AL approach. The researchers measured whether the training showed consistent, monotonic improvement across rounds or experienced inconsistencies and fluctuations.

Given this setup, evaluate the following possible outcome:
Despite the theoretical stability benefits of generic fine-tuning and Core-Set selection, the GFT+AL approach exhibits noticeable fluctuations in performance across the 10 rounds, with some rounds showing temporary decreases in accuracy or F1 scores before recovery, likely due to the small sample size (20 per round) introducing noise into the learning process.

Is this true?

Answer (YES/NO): YES